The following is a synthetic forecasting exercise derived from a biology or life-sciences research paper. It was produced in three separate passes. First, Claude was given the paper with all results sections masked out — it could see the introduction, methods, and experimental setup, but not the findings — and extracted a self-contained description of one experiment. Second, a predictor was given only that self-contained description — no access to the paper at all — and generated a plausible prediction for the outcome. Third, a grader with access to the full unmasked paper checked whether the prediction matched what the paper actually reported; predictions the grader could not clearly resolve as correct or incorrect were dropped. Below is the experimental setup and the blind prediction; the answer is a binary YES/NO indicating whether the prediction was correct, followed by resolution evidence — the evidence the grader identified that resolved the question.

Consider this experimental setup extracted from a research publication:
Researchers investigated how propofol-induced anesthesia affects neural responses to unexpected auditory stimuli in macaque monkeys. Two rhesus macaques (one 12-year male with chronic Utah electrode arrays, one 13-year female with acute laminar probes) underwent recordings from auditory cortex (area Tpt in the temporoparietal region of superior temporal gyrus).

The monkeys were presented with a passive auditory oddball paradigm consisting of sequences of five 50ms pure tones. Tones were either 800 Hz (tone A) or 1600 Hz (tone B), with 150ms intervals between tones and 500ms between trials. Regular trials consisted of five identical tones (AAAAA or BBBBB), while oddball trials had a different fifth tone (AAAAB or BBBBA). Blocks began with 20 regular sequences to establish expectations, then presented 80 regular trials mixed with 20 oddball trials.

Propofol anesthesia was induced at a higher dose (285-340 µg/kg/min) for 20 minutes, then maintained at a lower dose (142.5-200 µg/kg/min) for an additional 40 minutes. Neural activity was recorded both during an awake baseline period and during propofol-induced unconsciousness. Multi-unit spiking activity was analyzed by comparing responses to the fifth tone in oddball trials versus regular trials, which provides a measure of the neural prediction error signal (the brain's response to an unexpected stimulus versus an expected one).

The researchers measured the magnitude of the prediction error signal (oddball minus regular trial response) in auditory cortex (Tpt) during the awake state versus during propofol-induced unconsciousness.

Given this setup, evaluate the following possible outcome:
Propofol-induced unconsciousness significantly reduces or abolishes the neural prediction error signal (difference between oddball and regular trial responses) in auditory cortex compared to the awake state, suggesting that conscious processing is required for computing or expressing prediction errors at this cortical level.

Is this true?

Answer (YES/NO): NO